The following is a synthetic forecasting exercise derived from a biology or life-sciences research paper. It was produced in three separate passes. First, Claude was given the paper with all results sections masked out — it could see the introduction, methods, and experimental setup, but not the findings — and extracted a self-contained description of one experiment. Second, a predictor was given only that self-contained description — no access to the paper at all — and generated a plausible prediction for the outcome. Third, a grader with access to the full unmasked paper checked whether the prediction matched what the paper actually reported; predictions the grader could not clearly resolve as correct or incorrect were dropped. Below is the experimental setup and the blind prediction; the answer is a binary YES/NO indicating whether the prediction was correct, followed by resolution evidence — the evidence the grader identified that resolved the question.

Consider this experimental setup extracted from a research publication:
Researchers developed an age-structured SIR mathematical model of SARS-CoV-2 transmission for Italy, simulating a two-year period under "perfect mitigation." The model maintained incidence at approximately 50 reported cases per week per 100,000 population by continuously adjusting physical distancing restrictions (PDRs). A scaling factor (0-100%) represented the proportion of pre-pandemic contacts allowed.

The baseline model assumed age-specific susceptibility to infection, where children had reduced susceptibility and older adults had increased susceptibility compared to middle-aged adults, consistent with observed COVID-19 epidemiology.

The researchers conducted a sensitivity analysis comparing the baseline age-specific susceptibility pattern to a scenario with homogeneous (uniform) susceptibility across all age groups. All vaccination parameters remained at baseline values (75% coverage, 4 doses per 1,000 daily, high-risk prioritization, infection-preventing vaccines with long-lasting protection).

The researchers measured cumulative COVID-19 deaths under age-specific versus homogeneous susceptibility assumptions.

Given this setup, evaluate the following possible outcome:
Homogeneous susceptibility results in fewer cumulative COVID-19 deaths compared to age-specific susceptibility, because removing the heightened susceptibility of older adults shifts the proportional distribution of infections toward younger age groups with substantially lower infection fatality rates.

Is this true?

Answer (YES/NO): YES